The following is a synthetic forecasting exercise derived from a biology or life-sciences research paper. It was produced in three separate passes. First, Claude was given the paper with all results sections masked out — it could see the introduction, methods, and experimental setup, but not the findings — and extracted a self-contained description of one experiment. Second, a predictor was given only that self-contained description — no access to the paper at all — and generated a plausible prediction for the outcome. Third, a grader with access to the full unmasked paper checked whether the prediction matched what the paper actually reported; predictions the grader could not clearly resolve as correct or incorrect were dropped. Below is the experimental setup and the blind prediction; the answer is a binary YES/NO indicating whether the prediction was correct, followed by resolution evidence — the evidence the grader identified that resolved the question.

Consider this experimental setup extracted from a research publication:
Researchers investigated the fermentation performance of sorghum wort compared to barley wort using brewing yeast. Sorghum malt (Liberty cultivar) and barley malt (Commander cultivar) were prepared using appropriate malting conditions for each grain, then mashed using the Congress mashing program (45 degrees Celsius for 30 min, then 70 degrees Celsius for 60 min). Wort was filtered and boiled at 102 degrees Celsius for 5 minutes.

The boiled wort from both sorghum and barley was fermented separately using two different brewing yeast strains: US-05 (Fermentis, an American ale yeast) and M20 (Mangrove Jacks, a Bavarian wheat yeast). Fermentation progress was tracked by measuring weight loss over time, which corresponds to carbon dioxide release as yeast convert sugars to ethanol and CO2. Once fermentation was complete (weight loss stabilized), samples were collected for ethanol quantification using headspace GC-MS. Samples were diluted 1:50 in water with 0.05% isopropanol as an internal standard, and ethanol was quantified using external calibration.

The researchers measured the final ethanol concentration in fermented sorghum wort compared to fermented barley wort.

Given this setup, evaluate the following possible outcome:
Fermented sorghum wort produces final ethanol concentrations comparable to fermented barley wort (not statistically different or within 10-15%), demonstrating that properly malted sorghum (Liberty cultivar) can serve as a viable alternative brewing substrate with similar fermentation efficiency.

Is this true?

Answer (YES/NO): NO